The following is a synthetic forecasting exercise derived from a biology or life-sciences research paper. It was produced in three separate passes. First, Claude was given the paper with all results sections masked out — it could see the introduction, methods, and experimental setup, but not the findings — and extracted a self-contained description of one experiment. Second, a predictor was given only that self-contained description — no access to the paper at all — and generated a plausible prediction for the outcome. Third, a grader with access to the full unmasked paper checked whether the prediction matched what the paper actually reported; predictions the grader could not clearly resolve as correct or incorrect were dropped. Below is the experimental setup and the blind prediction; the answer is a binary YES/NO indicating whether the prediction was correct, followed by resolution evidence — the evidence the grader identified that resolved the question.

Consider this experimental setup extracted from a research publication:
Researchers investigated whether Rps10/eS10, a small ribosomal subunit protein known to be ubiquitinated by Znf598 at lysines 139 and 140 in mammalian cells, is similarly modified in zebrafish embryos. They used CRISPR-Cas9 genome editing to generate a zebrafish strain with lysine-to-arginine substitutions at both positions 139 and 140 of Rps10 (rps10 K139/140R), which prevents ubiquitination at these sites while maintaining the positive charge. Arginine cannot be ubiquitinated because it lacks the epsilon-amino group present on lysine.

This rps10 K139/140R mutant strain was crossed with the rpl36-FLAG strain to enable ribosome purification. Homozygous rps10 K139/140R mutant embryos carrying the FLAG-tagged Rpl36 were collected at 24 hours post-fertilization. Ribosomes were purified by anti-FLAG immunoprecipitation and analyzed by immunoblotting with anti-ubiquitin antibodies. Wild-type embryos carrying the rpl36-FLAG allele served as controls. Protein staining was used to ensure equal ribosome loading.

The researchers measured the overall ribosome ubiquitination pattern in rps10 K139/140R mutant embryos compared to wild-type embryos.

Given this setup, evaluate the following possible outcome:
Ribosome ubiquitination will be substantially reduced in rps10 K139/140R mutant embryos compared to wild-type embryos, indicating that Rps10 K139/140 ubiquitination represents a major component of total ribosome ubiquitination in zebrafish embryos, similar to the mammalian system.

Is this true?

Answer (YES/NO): YES